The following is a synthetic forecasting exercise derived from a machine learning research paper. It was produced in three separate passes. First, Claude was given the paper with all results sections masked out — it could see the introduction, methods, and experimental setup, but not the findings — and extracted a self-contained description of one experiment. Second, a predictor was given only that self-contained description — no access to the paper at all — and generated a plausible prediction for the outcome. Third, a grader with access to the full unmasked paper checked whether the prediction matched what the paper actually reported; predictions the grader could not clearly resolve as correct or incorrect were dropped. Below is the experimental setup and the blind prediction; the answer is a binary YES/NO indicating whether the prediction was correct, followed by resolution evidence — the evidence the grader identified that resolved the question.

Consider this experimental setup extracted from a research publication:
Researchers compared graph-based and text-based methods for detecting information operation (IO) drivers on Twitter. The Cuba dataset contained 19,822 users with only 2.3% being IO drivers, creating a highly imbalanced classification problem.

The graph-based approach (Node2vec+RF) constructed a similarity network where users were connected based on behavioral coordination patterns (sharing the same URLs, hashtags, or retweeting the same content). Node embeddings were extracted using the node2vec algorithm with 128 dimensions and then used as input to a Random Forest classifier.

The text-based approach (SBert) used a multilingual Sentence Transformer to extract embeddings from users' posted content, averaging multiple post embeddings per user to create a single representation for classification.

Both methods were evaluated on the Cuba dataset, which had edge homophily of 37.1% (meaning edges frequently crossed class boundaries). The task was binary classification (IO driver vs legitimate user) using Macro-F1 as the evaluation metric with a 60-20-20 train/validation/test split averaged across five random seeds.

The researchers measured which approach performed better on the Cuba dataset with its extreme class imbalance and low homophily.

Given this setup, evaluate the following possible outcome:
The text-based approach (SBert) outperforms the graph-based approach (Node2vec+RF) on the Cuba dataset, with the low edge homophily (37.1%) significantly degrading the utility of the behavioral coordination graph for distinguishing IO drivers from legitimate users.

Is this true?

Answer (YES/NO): NO